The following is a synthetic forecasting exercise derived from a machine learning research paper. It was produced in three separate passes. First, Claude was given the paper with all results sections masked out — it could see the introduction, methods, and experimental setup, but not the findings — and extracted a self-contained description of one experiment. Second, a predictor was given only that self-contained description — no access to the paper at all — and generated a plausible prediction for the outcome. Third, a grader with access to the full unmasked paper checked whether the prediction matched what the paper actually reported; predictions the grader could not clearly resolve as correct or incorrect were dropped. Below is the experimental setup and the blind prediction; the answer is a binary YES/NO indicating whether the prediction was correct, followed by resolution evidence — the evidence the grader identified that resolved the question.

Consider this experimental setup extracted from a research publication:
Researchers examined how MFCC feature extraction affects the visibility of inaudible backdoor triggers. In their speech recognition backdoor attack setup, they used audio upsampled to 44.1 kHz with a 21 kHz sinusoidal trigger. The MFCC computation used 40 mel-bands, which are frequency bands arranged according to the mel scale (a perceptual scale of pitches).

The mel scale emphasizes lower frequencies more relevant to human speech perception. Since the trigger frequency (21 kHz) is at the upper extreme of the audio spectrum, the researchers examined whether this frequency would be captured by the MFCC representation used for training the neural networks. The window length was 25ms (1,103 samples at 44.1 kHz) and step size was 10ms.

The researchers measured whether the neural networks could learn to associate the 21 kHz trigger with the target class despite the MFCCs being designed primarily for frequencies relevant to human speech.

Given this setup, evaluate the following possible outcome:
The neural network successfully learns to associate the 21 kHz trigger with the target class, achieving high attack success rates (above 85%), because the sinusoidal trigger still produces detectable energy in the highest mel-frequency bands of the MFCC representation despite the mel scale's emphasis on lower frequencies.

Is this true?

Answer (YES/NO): YES